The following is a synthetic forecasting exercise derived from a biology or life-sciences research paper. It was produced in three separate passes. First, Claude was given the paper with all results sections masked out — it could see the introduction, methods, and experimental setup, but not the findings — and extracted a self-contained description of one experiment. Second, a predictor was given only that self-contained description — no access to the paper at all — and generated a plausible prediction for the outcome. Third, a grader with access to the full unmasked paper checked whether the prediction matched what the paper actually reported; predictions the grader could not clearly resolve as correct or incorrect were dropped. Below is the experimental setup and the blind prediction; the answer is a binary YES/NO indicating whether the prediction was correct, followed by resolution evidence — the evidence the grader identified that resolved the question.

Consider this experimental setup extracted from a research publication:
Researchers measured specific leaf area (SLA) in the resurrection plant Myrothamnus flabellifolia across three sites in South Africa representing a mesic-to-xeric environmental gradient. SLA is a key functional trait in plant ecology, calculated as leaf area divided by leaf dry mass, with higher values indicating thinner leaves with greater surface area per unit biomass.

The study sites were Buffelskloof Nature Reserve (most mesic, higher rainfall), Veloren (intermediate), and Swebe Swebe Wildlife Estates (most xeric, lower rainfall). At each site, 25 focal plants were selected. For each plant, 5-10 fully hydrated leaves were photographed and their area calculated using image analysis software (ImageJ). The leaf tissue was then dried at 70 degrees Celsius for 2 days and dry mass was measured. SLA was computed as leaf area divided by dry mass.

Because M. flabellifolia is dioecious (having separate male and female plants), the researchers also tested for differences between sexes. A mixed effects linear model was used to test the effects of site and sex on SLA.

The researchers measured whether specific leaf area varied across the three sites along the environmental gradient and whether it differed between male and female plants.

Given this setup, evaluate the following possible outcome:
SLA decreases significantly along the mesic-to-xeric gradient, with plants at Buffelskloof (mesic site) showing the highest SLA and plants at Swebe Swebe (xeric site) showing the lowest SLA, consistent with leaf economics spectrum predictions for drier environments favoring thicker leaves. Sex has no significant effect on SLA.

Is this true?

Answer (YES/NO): NO